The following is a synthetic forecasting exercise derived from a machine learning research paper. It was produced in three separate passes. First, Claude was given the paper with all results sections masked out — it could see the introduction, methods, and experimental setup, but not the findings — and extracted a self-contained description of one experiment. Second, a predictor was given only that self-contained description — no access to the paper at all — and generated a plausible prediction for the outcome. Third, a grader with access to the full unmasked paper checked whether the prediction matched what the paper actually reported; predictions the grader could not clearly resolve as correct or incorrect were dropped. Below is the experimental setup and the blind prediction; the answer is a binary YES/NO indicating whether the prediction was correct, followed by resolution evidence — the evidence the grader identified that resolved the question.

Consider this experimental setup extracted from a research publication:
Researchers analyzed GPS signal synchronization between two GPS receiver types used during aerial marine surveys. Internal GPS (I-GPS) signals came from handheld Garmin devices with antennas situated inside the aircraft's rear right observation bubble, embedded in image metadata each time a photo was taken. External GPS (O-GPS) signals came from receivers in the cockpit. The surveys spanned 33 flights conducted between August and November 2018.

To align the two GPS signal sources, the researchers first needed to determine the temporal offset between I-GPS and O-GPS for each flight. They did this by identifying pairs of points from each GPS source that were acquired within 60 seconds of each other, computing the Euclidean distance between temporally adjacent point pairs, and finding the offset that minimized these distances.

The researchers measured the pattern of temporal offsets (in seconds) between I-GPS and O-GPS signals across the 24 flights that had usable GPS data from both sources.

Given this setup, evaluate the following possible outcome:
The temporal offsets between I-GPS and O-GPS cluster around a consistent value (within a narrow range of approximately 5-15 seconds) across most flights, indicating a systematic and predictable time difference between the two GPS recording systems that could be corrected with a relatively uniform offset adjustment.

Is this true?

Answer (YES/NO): NO